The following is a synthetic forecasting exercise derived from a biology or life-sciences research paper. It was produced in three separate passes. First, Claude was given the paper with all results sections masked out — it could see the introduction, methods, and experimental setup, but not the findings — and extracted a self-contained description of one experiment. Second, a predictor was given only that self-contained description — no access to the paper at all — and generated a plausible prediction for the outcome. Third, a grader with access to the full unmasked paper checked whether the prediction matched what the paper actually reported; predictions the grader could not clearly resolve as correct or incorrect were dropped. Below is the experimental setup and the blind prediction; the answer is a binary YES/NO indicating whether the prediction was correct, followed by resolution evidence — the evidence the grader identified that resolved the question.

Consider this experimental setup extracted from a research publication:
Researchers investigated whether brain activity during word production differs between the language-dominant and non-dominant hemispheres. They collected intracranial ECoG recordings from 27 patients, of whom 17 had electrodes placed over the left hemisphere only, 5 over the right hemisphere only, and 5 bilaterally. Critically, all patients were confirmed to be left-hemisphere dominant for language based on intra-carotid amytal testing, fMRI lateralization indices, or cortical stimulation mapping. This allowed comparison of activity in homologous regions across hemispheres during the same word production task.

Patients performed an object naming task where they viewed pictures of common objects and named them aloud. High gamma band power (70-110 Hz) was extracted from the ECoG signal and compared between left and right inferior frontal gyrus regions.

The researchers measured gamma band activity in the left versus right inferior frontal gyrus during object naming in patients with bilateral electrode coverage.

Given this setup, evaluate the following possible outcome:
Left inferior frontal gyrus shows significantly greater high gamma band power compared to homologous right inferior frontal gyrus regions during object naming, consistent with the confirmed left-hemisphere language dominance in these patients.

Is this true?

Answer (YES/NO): YES